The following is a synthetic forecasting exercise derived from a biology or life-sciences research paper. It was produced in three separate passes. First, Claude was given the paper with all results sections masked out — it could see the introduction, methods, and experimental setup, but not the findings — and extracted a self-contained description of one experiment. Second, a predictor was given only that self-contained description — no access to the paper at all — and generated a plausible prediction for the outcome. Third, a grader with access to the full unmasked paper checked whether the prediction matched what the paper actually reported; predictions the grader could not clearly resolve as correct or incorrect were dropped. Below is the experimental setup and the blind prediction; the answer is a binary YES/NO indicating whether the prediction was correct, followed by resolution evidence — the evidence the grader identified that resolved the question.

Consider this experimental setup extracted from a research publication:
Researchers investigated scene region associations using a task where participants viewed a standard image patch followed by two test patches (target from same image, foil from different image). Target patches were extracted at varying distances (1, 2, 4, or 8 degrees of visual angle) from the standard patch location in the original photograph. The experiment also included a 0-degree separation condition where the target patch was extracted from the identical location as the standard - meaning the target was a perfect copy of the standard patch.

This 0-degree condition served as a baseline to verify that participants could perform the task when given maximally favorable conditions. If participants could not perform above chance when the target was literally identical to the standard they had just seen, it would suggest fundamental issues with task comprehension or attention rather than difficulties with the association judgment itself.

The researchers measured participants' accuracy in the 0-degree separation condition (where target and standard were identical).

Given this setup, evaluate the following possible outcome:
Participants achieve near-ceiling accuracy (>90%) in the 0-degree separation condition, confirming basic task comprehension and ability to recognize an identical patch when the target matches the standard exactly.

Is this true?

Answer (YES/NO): NO